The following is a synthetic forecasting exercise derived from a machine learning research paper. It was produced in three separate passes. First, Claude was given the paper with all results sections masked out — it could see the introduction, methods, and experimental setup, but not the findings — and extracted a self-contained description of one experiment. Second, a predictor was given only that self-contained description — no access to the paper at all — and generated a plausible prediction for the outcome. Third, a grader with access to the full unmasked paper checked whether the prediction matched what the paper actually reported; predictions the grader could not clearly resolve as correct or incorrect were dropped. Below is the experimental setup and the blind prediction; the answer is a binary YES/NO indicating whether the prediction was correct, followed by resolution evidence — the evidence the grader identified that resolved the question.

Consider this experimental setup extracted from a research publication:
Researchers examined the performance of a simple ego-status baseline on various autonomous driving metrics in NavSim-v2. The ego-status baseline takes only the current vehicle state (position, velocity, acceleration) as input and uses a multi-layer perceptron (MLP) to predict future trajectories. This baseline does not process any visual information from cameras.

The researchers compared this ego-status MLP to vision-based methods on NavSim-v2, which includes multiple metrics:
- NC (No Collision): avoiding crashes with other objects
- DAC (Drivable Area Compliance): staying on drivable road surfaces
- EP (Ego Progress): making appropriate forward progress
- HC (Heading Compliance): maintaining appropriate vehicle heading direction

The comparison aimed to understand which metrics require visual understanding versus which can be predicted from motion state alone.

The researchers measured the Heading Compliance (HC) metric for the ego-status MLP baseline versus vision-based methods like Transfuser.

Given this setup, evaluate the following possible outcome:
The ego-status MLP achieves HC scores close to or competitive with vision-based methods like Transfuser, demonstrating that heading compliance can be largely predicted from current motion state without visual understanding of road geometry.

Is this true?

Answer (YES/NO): YES